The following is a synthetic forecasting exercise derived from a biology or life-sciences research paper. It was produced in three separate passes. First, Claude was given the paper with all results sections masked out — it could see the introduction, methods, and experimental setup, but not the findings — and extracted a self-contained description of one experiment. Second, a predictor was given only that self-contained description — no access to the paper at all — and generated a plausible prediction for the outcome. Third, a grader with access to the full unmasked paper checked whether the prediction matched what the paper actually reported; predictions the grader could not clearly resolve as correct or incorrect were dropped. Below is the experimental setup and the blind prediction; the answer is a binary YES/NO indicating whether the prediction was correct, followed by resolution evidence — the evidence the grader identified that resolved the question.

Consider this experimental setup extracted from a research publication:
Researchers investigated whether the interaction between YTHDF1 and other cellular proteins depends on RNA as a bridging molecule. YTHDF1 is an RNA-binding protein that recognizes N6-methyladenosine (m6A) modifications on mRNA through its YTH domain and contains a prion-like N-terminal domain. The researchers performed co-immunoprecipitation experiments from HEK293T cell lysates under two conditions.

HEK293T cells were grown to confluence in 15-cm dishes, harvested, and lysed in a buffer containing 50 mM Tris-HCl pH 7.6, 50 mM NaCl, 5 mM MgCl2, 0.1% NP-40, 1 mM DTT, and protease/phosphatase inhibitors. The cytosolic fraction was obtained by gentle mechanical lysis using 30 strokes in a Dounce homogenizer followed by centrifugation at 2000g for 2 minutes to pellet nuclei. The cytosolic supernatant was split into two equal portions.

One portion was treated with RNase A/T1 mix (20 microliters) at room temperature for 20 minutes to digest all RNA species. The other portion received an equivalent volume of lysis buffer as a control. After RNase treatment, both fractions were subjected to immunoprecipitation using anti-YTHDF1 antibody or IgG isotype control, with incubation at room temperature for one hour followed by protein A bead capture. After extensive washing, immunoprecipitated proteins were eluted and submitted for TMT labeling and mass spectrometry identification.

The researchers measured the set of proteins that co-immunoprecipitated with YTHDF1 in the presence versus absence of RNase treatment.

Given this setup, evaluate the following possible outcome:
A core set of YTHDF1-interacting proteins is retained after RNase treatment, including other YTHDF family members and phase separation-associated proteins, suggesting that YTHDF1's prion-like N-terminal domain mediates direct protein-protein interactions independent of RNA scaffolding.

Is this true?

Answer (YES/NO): NO